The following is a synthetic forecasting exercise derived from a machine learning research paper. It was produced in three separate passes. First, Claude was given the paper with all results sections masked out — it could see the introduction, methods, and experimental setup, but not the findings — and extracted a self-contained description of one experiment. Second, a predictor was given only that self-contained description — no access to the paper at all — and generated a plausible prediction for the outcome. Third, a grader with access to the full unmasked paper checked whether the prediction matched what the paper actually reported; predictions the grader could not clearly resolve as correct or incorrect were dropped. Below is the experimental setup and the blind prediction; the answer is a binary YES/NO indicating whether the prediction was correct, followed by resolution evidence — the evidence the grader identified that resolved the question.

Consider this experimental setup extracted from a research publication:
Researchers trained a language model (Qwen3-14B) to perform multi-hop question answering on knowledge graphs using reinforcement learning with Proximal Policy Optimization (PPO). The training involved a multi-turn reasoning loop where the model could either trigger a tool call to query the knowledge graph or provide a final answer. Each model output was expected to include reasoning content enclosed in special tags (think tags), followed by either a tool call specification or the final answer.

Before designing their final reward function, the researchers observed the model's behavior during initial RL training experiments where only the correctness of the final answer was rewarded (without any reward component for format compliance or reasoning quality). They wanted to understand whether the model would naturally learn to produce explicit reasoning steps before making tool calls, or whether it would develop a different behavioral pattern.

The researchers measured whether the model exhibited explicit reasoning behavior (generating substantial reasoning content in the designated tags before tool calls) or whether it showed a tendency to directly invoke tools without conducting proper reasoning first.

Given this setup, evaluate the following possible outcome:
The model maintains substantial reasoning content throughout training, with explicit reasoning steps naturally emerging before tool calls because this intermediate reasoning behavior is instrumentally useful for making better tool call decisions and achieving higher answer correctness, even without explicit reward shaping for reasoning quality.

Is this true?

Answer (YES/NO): NO